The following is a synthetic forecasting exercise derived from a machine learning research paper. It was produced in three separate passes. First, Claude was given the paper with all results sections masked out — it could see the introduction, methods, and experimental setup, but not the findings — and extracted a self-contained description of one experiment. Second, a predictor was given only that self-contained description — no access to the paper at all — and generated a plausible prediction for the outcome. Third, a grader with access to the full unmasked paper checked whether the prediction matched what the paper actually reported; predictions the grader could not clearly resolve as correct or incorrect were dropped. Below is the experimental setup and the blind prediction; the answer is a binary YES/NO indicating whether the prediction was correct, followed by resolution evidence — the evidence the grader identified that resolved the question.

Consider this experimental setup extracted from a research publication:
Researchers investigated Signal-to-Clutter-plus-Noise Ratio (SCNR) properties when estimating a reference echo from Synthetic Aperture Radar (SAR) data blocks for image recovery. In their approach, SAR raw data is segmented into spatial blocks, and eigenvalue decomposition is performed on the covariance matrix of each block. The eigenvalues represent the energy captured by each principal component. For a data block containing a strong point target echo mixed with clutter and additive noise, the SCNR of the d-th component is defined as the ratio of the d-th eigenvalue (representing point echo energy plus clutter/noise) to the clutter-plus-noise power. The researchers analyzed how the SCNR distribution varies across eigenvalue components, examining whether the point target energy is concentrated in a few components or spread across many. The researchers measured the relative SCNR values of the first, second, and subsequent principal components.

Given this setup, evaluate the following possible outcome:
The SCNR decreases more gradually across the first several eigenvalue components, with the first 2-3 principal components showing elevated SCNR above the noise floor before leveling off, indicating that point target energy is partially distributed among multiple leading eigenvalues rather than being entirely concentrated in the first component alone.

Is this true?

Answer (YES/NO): NO